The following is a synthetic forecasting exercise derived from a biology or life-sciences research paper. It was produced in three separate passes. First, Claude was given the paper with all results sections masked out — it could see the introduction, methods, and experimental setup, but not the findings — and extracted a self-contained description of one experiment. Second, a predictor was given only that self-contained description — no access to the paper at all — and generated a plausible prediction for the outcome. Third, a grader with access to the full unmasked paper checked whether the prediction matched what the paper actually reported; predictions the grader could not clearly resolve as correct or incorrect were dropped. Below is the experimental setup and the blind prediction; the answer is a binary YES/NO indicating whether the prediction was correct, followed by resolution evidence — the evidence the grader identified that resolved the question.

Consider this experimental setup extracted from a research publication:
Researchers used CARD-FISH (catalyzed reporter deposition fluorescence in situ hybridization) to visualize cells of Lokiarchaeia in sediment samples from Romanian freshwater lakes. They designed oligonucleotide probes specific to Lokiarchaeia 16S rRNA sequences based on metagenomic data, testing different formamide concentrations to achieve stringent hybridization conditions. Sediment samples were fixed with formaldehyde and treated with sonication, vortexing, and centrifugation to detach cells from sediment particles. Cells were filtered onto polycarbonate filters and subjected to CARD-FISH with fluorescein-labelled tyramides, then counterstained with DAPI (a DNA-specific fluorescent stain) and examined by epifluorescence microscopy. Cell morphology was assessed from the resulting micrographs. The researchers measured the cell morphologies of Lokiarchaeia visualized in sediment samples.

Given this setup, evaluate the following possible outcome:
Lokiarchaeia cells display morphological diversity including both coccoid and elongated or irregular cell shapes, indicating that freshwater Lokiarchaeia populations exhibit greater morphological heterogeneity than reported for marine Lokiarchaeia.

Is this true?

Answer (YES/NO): NO